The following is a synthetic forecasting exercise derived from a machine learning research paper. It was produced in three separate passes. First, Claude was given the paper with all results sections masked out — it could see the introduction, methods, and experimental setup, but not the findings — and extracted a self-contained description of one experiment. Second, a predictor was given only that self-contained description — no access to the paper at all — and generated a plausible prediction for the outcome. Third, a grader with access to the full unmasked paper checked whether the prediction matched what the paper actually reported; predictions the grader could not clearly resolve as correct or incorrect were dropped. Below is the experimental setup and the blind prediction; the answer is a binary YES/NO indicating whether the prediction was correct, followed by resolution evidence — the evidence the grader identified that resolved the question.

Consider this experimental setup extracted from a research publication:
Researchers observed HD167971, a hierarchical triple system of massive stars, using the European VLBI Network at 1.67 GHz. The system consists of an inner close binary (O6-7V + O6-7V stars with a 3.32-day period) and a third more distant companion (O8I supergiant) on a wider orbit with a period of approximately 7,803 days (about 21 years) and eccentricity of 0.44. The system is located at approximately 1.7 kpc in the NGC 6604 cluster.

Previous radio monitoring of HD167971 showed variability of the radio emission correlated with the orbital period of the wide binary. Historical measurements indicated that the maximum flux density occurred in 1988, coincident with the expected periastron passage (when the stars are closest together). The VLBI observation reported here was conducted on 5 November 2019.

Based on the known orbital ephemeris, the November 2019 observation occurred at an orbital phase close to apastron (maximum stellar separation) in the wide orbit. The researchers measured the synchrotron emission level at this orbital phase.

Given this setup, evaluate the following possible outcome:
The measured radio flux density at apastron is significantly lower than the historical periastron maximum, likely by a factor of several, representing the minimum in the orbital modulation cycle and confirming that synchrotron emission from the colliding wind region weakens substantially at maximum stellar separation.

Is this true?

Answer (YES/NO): YES